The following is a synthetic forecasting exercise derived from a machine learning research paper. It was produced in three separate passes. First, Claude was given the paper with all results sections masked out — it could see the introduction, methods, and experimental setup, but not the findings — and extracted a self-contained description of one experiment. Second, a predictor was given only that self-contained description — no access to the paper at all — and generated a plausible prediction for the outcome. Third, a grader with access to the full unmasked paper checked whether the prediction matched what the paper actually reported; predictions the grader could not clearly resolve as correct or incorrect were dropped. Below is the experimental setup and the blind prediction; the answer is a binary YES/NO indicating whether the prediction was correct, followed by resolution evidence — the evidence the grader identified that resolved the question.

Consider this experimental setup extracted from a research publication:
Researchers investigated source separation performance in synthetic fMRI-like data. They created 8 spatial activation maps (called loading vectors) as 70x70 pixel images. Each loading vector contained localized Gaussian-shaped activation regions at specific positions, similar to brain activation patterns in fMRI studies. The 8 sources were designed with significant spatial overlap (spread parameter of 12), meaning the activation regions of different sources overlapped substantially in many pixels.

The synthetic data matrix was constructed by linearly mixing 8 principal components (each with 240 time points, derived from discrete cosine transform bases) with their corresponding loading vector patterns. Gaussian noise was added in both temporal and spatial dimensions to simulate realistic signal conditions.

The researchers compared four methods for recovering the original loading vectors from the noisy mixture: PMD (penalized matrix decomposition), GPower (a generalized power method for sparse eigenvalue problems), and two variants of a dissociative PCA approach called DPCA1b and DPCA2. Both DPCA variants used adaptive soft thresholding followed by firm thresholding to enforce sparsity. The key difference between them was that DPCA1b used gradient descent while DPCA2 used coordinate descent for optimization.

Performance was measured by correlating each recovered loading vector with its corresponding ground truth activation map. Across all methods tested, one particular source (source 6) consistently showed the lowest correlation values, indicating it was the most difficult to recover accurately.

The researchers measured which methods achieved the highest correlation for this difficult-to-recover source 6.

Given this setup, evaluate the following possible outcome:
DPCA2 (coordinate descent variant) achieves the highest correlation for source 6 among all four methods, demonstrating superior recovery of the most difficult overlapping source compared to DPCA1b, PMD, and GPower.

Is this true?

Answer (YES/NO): NO